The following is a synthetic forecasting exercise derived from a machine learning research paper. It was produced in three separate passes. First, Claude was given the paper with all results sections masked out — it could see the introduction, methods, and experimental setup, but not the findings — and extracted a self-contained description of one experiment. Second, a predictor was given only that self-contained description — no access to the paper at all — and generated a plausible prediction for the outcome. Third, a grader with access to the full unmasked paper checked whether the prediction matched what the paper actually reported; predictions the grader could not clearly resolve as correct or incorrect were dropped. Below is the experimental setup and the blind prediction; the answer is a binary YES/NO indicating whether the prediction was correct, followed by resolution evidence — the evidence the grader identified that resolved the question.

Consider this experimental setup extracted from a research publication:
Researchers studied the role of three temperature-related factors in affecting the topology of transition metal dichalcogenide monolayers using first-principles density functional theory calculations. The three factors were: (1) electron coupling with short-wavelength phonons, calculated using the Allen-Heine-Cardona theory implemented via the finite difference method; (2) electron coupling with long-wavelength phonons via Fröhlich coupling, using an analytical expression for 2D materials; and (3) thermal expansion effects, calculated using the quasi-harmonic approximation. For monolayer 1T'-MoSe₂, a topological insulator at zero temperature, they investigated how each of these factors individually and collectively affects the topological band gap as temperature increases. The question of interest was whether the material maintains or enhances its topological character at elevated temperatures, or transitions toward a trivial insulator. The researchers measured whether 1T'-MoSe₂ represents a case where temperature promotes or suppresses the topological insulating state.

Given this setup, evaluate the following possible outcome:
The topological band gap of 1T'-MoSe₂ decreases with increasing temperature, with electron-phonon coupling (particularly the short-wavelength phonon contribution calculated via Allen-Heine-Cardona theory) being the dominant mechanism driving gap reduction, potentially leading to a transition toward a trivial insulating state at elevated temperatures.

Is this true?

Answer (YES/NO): NO